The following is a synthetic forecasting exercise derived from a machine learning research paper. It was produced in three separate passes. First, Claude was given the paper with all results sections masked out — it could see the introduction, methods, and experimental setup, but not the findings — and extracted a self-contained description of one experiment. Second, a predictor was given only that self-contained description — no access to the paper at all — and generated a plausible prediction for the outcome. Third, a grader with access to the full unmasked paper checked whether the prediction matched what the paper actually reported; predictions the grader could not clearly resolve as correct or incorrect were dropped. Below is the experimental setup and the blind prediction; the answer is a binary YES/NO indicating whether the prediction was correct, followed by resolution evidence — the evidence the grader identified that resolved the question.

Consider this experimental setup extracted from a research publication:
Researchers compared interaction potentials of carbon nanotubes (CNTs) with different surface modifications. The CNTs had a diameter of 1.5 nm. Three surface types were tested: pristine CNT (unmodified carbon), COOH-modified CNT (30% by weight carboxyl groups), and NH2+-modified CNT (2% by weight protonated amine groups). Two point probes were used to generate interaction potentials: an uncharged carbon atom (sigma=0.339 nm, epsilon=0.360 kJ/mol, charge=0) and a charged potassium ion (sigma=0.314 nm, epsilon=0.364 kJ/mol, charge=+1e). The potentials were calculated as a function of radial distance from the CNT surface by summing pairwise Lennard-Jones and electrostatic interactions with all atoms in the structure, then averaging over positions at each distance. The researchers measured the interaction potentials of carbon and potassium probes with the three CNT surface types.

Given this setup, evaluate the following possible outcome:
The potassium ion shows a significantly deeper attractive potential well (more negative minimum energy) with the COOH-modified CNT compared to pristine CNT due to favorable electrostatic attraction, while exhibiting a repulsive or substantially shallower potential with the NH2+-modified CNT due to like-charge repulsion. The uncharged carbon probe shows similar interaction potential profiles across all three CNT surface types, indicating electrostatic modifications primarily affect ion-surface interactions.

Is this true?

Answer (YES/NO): NO